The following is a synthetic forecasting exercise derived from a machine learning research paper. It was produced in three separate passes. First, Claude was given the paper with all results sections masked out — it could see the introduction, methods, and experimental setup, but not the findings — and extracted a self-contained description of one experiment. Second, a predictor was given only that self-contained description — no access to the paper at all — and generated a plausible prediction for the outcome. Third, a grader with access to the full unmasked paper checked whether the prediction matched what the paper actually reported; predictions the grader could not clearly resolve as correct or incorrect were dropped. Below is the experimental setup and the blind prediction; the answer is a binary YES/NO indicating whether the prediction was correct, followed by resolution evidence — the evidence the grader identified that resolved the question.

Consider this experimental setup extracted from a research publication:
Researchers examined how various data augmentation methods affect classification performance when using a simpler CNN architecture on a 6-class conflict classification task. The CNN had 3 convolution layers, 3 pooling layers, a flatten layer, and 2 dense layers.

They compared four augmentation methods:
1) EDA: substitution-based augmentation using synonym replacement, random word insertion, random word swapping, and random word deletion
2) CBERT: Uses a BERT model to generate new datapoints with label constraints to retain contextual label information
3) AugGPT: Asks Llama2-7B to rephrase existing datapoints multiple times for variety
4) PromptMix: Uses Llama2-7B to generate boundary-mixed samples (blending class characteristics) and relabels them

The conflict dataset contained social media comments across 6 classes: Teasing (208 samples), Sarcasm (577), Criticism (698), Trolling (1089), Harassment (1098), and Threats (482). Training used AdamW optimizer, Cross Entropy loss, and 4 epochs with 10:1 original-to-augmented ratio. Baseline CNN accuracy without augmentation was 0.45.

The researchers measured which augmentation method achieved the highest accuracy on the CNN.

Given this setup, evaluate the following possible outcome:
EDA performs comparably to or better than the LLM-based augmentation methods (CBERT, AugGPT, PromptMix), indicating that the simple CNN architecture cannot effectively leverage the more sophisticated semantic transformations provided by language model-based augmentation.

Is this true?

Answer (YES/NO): NO